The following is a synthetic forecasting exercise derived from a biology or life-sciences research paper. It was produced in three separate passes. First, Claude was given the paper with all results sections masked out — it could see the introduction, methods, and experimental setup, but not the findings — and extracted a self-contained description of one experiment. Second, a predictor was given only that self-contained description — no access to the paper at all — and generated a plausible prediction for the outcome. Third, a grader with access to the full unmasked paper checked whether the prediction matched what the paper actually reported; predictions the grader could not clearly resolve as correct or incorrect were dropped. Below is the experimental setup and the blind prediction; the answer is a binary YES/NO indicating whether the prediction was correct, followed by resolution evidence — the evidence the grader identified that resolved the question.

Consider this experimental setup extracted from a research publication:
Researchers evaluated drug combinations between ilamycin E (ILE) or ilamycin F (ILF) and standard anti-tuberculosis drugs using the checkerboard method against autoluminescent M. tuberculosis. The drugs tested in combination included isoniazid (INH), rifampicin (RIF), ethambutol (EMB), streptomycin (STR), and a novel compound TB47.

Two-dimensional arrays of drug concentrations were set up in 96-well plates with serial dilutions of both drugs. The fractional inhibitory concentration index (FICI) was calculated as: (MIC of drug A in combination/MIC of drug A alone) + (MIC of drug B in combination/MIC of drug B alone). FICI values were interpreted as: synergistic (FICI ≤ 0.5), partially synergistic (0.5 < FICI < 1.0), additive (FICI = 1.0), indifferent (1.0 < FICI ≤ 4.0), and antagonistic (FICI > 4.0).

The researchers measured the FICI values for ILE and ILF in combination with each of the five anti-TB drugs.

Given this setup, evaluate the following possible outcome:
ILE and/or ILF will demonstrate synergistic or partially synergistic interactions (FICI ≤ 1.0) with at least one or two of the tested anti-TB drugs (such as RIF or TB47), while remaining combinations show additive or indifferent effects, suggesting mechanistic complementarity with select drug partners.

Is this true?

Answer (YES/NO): YES